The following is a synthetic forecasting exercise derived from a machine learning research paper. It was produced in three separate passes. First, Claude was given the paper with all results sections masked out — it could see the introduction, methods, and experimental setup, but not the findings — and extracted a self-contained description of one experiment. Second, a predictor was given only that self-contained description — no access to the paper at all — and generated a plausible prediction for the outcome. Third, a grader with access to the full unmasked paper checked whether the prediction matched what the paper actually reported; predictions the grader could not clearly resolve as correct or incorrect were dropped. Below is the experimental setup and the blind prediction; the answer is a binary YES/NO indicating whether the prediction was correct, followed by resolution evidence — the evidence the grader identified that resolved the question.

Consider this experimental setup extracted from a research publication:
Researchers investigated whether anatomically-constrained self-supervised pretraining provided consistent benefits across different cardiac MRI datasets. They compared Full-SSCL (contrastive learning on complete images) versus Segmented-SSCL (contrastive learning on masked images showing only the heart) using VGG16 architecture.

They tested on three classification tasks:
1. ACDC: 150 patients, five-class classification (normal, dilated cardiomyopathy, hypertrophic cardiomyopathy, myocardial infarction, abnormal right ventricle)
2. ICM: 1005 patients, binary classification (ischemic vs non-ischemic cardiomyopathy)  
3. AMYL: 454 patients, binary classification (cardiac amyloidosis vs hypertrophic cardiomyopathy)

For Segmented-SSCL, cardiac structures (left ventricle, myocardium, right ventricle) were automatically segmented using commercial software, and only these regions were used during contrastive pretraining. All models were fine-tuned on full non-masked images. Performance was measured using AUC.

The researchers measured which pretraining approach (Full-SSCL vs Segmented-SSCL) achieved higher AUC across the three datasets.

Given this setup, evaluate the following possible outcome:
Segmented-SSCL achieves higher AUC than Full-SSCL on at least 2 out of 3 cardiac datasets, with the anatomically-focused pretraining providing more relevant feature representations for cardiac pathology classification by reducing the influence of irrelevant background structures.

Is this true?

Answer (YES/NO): NO